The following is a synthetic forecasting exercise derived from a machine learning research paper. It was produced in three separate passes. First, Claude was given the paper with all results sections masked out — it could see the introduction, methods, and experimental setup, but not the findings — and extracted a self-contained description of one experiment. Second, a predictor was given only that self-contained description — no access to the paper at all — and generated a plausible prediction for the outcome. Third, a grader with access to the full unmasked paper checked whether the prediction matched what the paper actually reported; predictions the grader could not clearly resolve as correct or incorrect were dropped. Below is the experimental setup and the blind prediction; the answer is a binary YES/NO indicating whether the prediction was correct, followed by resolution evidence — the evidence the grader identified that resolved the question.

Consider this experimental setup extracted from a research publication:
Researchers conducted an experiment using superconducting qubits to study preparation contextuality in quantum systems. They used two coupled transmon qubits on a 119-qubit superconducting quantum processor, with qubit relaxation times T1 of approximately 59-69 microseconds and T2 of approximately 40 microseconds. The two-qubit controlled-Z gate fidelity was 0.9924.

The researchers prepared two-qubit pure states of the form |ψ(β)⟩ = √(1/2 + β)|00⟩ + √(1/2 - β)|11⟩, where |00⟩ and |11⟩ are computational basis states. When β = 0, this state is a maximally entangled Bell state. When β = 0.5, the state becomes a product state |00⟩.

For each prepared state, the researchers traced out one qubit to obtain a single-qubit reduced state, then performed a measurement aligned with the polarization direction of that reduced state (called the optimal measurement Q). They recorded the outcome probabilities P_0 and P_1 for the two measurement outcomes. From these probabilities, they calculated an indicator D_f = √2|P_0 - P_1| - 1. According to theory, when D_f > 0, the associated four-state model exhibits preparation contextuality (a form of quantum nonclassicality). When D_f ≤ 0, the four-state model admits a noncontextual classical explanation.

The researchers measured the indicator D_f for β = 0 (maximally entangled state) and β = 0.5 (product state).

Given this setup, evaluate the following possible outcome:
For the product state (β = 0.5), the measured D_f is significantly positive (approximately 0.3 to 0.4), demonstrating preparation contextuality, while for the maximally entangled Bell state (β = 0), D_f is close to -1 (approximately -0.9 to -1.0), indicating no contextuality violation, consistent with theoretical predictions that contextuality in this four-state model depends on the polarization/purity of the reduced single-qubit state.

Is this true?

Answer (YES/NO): NO